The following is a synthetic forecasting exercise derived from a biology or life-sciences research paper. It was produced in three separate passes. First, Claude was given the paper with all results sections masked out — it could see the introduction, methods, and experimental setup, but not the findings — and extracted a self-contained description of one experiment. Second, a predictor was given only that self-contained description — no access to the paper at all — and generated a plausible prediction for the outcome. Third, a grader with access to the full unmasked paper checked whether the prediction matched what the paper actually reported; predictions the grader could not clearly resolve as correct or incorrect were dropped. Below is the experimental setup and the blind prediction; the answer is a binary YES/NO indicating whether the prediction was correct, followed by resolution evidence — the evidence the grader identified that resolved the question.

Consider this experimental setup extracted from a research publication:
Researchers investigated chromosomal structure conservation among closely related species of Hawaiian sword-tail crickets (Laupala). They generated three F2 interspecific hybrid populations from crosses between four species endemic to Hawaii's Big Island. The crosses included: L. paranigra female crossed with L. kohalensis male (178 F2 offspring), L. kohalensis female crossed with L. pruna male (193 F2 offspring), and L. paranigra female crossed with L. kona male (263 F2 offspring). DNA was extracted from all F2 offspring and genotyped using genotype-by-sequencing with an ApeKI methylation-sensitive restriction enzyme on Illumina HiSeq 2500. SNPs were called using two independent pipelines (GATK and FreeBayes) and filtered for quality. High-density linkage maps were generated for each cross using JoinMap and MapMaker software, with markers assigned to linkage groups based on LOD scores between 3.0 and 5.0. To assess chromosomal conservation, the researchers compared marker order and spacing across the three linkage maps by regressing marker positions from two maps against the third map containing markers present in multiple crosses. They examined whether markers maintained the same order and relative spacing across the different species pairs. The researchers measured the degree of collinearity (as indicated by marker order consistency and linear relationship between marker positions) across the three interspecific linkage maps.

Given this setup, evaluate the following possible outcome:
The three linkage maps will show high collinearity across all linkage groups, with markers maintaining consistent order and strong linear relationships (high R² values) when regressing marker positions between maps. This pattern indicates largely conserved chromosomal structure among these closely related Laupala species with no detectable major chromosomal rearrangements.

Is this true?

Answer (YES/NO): NO